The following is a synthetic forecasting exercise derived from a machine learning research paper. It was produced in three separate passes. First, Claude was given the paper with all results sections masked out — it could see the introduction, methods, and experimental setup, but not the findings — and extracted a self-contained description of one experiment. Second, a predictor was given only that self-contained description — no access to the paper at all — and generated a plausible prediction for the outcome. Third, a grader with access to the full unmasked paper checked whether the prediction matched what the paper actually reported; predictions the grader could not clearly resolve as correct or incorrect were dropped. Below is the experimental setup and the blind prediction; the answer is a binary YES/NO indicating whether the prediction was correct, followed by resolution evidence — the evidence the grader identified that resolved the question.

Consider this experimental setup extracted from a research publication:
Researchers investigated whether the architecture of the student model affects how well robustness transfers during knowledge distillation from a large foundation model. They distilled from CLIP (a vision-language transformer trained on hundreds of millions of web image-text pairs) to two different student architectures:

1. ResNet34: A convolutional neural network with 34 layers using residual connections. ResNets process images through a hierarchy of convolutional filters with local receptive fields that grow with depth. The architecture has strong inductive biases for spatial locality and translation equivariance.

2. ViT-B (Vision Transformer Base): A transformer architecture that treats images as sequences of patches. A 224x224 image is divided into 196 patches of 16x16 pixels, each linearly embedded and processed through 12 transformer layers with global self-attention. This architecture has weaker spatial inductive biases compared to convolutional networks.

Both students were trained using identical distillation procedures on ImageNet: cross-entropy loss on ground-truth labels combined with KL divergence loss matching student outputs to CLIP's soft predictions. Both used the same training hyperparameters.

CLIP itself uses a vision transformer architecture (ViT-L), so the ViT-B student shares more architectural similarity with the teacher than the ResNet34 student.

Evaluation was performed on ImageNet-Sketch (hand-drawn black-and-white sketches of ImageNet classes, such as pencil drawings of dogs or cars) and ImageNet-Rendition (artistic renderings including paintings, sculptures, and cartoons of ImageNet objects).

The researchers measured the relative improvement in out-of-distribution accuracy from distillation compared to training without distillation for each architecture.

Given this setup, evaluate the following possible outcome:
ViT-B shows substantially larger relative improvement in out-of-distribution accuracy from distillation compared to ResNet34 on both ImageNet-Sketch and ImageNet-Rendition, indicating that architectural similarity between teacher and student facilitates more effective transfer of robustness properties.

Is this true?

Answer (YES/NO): YES